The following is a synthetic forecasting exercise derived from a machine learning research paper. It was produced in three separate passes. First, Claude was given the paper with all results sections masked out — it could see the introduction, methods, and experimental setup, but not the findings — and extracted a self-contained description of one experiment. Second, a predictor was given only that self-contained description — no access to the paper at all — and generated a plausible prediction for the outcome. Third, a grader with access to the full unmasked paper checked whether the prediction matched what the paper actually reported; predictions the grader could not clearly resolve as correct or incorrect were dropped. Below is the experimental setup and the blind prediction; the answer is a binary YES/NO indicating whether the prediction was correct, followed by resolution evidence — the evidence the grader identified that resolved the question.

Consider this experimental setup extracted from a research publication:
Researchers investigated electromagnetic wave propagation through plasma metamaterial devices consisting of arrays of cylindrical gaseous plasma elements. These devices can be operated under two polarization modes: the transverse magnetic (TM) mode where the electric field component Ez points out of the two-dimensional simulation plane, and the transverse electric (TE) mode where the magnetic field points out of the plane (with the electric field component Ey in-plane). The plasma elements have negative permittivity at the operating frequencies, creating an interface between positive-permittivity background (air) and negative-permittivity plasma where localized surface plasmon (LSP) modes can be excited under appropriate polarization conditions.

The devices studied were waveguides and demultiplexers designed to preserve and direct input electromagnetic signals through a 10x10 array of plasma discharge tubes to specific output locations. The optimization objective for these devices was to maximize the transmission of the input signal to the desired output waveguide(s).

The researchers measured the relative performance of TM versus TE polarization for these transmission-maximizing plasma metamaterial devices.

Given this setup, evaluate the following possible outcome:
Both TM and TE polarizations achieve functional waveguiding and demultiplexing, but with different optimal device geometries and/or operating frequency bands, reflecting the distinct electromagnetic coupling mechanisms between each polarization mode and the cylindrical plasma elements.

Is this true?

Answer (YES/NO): NO